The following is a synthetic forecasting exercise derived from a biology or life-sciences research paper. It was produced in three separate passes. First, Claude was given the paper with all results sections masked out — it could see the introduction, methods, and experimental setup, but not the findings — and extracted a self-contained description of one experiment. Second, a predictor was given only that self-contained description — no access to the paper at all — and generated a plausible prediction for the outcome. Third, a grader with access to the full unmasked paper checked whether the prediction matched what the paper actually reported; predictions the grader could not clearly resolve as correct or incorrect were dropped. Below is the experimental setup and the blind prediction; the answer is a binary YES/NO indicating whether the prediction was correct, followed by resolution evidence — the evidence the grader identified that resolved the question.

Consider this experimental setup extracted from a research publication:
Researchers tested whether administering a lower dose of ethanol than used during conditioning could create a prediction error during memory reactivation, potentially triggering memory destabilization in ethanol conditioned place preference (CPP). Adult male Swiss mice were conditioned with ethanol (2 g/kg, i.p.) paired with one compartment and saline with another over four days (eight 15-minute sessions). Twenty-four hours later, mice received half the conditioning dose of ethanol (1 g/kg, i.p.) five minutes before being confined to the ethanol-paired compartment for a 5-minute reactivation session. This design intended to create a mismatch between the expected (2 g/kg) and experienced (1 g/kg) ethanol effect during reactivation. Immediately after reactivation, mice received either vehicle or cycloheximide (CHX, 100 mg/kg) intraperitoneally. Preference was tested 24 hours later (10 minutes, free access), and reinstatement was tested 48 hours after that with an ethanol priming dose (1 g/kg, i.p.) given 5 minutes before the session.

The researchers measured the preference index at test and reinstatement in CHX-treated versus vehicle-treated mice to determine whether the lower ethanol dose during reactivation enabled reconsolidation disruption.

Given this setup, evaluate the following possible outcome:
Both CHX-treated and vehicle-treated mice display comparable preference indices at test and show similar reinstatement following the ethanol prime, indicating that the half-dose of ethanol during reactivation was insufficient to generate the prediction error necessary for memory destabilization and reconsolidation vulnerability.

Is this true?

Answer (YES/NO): YES